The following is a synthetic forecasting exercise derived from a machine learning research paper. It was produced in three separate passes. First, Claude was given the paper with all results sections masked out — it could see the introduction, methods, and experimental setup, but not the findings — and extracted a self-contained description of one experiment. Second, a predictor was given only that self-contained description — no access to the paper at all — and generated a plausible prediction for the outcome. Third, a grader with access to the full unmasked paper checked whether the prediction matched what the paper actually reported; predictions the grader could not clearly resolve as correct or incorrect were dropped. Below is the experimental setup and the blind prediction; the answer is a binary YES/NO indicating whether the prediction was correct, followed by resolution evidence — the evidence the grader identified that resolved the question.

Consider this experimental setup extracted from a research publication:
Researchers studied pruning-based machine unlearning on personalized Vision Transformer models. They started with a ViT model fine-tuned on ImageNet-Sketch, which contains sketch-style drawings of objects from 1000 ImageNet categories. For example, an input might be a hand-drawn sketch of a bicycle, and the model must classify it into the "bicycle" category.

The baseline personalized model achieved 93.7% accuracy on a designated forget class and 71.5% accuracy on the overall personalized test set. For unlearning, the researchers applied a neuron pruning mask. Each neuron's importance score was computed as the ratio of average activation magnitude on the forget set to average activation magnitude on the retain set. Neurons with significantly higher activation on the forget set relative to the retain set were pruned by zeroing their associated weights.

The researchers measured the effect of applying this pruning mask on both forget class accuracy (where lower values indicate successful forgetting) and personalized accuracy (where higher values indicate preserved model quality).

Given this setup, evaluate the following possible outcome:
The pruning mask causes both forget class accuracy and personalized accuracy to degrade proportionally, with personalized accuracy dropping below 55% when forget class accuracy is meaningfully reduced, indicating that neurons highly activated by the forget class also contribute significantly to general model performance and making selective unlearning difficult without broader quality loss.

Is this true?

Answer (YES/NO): NO